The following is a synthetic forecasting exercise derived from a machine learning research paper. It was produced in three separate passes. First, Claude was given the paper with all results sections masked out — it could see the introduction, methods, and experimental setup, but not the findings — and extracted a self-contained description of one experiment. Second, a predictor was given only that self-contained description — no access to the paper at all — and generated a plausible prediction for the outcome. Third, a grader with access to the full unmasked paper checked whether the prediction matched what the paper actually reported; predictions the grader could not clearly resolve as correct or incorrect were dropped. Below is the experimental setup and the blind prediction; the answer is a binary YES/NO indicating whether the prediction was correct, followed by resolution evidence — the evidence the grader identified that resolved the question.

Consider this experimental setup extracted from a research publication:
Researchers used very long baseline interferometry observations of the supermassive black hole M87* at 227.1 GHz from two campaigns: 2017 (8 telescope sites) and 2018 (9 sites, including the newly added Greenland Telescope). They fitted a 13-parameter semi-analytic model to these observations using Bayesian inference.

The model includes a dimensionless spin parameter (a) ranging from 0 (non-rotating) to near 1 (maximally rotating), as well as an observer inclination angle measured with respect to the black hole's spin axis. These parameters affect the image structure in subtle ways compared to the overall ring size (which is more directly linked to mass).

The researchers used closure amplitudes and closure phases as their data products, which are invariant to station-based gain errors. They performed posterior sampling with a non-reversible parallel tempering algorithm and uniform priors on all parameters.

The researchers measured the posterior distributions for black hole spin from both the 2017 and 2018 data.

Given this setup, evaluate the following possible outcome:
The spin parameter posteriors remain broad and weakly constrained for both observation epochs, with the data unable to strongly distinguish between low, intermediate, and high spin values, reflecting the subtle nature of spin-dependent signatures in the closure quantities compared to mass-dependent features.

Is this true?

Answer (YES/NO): YES